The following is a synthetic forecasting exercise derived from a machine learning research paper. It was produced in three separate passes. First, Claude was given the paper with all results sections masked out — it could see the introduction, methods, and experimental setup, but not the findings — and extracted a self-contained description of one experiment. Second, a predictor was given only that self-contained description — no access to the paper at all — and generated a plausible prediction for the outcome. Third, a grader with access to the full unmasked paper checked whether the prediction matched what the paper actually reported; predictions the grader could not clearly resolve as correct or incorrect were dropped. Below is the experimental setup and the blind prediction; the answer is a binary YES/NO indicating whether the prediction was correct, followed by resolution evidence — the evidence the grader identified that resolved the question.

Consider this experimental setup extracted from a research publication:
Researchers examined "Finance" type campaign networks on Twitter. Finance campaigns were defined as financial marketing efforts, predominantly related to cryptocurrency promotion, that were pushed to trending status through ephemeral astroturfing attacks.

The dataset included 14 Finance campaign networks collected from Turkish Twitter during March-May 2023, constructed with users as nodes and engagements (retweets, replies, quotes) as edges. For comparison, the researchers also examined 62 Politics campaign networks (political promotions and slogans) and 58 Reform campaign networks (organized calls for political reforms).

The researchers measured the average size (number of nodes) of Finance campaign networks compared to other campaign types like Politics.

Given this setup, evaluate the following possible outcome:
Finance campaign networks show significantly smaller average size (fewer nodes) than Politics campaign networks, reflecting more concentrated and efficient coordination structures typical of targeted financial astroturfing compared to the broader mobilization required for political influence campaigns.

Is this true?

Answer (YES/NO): YES